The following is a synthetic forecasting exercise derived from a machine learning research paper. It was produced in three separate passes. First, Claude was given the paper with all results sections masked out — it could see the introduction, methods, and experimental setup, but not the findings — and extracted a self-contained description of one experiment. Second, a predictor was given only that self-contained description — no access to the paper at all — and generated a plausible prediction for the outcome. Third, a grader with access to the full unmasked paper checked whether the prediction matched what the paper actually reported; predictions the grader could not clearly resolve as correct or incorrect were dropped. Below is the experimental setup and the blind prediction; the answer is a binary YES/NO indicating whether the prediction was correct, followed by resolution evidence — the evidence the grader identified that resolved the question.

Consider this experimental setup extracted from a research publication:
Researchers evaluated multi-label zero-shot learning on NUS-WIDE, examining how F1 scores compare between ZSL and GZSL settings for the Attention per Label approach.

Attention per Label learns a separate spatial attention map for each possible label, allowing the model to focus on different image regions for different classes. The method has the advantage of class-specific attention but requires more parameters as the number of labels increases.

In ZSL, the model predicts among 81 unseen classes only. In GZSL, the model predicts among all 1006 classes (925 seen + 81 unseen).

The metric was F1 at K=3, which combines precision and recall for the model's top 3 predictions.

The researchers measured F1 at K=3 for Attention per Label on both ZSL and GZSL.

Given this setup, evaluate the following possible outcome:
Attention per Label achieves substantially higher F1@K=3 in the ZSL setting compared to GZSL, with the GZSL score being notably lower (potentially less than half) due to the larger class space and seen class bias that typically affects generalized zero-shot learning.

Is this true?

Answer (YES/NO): YES